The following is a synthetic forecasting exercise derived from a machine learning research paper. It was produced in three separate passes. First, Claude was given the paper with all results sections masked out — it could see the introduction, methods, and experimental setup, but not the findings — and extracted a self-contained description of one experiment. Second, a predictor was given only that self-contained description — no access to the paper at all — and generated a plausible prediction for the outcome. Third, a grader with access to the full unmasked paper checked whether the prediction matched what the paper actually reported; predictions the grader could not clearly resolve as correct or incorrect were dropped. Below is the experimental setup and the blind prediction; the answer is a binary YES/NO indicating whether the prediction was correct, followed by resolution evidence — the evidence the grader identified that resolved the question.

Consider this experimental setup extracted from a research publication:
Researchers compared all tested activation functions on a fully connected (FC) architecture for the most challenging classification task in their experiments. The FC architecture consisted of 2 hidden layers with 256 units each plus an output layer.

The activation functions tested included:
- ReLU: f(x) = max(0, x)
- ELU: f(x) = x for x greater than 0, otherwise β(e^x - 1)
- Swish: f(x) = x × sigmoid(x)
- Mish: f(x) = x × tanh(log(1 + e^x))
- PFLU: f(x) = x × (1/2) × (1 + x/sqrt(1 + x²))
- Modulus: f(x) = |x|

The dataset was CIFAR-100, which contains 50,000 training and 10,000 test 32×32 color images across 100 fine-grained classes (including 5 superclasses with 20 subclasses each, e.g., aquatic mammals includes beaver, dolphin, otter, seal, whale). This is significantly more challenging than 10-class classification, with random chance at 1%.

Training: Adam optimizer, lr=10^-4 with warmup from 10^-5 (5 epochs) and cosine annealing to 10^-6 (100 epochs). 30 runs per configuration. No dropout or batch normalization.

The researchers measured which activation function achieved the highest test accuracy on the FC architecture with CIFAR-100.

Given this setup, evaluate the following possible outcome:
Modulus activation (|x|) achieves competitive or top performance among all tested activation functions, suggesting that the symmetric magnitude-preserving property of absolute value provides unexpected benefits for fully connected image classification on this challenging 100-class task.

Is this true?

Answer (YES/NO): NO